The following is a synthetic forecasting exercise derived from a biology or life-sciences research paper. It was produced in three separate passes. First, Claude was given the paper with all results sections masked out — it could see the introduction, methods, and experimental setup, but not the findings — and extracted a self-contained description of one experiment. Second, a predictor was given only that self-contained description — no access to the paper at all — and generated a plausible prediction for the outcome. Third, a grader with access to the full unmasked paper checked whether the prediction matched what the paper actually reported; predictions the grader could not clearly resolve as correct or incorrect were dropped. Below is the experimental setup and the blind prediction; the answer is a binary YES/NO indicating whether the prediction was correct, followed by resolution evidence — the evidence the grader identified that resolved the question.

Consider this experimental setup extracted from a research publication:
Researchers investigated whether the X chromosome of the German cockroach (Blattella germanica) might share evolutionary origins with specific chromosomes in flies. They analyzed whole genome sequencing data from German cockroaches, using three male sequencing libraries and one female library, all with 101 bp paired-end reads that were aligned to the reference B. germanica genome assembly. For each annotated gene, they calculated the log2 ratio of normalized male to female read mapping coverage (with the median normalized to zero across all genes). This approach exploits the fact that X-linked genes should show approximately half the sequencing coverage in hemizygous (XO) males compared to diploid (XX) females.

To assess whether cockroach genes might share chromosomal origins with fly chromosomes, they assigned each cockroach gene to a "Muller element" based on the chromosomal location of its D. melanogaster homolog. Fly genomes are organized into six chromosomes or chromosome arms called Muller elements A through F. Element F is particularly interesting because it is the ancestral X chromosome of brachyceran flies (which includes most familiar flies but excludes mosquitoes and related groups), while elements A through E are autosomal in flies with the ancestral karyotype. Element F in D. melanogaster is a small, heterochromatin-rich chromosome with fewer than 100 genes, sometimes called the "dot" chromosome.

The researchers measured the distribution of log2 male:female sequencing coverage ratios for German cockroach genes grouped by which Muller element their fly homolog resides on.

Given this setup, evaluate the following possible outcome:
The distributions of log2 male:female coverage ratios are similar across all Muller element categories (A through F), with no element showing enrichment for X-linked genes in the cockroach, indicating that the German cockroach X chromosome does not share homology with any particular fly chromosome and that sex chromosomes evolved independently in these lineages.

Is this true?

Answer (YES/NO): NO